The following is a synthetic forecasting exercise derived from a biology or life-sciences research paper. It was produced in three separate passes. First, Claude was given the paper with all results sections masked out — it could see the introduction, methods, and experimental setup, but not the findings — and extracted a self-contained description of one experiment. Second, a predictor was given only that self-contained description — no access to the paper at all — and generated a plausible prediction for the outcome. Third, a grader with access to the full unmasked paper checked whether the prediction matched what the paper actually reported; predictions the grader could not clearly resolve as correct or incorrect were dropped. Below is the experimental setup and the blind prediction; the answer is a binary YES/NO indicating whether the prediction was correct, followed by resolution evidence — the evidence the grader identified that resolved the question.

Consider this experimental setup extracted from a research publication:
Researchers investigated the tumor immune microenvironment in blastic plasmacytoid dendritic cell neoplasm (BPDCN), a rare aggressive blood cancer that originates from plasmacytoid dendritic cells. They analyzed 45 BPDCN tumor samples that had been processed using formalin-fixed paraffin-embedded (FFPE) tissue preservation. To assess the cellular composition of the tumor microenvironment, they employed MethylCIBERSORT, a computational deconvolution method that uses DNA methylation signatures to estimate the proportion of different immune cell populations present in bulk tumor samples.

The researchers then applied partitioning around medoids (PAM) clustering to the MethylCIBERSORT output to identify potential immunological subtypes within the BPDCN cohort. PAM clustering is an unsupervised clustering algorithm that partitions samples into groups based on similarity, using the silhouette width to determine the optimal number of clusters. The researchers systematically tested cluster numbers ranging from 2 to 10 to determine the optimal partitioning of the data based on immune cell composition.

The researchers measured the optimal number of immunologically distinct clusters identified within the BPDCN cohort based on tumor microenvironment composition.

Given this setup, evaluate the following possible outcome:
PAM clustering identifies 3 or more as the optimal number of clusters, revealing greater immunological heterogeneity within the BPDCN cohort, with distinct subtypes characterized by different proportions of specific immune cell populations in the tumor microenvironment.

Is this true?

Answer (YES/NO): NO